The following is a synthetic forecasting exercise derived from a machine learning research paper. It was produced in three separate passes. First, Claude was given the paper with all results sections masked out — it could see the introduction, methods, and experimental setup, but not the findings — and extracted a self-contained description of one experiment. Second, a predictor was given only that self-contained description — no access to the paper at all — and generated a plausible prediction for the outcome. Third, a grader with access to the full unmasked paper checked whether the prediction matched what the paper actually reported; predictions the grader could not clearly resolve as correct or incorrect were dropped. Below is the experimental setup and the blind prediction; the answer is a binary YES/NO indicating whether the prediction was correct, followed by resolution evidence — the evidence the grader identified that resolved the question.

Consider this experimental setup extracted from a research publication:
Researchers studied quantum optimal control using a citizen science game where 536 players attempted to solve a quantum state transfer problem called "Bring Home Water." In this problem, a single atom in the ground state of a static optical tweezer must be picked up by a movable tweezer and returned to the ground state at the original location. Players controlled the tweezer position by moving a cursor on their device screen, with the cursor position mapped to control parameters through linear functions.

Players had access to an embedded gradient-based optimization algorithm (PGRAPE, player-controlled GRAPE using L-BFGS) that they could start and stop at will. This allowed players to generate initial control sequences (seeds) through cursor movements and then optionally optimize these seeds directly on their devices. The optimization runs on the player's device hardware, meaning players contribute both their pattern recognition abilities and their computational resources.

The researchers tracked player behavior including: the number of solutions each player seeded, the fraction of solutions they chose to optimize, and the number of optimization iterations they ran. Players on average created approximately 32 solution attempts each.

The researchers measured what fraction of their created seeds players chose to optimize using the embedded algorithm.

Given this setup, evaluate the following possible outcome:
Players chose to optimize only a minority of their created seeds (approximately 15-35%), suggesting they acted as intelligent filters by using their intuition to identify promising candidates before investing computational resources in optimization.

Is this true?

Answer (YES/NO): YES